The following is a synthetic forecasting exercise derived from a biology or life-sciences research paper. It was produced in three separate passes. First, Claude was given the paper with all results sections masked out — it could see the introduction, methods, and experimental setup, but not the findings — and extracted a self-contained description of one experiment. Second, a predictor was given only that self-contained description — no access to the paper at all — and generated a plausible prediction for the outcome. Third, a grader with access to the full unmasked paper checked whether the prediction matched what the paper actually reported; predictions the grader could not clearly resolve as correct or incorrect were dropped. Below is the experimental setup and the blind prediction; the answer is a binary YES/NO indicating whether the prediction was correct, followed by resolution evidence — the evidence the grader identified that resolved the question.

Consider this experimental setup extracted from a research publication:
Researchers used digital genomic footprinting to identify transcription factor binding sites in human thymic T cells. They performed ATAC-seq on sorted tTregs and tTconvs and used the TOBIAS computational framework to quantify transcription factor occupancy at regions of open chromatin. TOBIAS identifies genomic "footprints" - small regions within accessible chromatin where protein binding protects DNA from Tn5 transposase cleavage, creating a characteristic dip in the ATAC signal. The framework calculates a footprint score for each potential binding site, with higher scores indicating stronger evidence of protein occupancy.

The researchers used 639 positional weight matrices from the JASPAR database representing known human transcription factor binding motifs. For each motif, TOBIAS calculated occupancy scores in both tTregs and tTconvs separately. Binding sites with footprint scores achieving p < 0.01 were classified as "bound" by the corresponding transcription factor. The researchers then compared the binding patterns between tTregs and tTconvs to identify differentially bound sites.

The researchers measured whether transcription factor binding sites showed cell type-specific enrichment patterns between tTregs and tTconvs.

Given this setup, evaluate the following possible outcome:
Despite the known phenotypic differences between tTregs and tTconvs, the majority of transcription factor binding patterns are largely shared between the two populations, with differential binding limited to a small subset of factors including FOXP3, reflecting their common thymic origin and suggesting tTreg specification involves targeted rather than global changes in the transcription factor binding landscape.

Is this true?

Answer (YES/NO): NO